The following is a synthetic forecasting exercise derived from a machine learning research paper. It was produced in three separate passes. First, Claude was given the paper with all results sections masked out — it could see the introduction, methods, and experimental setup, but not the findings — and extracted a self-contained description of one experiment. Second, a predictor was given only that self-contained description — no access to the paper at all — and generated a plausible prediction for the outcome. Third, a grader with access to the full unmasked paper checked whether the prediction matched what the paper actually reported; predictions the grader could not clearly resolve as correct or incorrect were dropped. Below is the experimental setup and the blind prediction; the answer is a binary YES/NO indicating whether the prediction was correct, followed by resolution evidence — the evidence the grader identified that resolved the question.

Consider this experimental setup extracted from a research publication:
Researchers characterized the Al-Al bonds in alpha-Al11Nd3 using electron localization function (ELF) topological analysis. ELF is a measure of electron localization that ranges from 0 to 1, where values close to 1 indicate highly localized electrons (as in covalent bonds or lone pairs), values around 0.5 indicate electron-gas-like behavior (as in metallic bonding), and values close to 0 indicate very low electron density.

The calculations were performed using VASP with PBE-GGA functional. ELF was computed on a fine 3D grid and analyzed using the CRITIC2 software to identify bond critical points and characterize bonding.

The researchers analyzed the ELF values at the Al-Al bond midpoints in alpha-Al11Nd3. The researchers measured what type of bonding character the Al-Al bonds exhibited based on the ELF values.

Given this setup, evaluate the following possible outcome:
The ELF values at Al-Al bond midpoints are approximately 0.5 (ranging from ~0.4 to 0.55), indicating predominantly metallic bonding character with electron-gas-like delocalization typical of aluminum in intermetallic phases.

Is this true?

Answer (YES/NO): NO